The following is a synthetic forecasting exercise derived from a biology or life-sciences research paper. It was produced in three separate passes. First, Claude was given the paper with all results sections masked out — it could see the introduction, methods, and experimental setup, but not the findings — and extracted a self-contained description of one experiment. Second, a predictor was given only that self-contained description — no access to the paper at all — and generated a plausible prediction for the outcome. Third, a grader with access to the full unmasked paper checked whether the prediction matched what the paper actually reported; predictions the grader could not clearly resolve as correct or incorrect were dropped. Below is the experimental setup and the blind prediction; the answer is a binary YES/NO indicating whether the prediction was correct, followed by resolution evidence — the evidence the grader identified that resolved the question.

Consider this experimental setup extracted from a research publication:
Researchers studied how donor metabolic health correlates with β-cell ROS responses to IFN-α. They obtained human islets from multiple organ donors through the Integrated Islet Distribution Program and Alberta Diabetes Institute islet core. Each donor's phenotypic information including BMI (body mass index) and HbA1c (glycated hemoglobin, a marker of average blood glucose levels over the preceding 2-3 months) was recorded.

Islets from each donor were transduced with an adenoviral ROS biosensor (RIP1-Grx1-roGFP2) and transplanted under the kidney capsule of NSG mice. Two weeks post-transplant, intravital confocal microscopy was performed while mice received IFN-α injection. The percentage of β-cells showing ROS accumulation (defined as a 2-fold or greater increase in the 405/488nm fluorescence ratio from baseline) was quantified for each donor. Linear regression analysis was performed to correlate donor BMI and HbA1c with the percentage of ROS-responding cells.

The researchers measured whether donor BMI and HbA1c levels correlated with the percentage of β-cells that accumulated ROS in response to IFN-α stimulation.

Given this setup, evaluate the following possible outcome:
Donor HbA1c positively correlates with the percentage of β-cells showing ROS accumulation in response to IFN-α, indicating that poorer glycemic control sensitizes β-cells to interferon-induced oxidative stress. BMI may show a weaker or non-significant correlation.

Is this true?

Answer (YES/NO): NO